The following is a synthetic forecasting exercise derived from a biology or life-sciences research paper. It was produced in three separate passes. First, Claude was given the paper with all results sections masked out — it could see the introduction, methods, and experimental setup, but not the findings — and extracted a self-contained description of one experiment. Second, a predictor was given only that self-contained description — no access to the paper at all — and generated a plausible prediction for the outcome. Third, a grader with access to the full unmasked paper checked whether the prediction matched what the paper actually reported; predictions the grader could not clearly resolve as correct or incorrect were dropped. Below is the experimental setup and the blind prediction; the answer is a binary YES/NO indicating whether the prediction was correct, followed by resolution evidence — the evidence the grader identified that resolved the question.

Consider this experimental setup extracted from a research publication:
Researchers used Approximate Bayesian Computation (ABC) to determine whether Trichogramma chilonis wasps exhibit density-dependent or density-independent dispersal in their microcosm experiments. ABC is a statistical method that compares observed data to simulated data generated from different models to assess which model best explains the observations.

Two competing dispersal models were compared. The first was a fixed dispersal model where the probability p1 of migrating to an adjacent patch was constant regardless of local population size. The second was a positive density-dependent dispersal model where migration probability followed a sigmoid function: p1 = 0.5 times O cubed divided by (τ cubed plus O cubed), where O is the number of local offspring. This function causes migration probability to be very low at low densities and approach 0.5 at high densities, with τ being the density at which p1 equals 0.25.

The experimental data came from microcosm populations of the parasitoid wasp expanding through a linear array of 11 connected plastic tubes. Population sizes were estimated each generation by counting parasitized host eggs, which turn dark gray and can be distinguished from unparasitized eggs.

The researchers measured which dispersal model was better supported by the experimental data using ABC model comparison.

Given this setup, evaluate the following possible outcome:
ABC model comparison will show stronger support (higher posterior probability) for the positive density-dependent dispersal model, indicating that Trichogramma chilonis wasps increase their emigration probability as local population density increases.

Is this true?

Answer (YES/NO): YES